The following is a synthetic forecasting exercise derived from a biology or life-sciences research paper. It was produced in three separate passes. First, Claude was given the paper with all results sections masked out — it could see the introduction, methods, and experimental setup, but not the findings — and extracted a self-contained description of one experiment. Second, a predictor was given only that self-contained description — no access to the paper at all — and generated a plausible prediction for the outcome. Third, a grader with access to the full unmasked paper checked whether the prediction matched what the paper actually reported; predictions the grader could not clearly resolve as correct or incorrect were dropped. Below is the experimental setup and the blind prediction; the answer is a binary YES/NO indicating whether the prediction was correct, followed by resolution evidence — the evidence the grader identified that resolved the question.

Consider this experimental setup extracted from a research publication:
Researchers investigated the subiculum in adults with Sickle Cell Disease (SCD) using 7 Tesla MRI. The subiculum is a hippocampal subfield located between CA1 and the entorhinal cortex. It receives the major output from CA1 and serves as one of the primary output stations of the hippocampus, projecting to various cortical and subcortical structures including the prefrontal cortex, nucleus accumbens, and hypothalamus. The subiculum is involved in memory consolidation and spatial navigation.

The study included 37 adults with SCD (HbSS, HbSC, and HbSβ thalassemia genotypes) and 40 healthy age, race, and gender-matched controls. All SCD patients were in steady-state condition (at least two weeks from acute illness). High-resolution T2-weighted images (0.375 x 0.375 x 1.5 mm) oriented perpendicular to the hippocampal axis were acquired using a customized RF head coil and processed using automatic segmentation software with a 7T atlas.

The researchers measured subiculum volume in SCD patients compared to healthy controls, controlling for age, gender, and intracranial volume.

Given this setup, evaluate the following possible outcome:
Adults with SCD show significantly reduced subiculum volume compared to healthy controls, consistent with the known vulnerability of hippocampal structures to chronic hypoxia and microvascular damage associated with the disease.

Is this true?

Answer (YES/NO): NO